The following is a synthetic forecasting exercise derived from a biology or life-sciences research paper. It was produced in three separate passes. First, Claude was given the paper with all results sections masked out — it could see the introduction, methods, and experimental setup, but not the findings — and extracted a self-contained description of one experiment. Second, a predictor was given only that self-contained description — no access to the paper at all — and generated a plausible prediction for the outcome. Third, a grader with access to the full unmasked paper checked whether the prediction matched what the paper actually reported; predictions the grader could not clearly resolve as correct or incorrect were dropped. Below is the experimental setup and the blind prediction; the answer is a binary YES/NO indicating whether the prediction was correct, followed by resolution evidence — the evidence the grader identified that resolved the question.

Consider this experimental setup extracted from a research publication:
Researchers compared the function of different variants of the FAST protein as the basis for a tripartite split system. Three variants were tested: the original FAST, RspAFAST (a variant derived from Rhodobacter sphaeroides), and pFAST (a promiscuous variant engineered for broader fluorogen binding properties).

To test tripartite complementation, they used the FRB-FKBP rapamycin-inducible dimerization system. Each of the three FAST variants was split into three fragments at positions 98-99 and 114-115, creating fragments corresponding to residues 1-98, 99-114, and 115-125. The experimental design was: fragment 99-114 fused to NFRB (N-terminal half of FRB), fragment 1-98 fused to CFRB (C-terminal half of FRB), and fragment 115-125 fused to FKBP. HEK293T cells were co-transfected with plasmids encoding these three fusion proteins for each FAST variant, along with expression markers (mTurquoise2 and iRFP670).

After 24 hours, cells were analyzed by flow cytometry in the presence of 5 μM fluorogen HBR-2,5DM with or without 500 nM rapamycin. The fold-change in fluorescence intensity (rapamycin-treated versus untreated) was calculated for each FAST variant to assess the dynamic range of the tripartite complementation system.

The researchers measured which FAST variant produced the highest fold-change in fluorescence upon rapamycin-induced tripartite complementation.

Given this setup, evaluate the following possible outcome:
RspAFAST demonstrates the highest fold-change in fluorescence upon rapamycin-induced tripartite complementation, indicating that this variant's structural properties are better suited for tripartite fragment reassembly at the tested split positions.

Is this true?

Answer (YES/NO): NO